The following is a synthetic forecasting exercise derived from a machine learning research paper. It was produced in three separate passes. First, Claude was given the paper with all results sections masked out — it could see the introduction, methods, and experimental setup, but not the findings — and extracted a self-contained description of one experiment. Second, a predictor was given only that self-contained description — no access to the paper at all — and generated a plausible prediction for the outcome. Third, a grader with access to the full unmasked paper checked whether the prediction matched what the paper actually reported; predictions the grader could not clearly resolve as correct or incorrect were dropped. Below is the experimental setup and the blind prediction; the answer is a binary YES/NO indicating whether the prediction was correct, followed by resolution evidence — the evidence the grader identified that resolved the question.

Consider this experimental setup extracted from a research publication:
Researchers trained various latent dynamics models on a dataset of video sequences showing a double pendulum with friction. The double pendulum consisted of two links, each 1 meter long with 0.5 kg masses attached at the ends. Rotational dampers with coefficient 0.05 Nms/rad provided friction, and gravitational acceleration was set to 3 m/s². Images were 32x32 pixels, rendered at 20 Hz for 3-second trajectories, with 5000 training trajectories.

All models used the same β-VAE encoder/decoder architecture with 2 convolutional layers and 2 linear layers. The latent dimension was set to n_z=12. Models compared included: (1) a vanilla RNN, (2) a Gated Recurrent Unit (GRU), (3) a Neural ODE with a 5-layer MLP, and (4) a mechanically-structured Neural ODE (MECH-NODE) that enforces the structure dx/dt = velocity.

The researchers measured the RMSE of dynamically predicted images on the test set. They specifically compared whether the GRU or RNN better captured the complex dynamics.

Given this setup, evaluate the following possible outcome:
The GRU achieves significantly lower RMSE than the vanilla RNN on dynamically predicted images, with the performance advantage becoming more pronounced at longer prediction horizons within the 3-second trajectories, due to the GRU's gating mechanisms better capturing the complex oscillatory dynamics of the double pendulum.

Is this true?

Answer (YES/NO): NO